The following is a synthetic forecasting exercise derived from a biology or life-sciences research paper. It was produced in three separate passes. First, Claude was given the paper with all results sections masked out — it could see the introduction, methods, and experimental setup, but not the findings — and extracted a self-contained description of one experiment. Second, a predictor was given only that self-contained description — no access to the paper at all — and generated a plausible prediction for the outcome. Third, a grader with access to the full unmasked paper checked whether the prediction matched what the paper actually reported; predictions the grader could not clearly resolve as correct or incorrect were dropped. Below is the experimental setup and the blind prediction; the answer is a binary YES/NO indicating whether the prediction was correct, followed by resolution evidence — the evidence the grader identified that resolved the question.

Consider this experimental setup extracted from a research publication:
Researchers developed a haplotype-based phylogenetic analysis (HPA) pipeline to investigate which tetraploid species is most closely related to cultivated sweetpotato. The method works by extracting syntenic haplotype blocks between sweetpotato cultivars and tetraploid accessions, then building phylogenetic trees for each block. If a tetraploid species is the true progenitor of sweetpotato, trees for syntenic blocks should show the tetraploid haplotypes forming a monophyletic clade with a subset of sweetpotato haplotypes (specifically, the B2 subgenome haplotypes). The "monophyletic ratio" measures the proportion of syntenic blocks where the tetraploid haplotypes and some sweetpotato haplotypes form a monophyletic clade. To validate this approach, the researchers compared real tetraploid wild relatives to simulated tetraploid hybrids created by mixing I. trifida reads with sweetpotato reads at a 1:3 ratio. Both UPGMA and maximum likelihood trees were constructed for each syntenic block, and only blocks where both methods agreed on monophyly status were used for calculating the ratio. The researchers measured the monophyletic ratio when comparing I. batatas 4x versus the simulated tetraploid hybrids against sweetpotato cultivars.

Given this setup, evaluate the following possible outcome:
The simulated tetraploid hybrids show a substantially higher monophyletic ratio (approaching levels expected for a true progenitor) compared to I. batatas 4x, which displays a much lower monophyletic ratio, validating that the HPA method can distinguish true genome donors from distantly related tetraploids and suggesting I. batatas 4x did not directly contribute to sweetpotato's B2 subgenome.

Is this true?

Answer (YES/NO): NO